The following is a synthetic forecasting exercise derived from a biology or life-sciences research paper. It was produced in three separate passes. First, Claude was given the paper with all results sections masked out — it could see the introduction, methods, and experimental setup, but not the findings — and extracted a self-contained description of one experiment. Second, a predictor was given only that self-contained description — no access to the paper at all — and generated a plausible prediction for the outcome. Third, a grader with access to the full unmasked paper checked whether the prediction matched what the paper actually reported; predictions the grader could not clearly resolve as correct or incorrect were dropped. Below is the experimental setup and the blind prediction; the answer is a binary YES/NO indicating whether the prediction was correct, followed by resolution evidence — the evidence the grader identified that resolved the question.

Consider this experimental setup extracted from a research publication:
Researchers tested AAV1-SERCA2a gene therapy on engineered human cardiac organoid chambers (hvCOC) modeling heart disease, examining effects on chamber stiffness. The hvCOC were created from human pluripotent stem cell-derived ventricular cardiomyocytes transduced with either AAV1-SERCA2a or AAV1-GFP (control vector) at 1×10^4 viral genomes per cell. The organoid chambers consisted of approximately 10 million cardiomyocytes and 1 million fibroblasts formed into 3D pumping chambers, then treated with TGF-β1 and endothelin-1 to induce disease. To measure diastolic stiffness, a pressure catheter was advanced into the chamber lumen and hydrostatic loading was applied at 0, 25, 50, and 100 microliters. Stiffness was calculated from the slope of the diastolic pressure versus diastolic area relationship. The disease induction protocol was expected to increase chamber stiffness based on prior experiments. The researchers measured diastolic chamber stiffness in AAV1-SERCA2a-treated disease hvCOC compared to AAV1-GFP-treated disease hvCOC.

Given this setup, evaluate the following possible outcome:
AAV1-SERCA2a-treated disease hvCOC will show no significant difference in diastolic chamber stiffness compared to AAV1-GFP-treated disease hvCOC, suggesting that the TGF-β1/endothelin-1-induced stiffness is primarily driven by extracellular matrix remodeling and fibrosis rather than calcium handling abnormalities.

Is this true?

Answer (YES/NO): YES